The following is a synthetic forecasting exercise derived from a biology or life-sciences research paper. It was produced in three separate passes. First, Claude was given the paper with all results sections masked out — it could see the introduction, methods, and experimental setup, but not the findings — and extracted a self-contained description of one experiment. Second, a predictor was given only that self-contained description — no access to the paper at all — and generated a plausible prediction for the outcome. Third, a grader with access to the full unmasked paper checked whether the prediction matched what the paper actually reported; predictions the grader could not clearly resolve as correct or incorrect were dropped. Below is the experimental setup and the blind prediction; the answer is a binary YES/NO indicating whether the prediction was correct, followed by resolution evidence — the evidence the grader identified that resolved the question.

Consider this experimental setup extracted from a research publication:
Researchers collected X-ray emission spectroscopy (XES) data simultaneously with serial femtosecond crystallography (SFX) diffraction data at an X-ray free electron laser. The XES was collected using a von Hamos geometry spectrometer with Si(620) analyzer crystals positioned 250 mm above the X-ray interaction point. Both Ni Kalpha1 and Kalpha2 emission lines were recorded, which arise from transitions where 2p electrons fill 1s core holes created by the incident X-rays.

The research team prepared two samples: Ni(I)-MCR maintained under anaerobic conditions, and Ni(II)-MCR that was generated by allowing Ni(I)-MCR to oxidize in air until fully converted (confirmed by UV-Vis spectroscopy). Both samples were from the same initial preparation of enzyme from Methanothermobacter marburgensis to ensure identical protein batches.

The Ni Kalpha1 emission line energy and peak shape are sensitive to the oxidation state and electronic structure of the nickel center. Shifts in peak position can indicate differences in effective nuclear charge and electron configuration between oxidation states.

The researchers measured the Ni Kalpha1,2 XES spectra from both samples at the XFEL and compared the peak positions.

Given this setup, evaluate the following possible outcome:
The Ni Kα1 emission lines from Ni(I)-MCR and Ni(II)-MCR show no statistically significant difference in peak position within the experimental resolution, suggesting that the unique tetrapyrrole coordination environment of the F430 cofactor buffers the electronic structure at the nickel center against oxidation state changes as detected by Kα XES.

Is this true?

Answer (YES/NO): NO